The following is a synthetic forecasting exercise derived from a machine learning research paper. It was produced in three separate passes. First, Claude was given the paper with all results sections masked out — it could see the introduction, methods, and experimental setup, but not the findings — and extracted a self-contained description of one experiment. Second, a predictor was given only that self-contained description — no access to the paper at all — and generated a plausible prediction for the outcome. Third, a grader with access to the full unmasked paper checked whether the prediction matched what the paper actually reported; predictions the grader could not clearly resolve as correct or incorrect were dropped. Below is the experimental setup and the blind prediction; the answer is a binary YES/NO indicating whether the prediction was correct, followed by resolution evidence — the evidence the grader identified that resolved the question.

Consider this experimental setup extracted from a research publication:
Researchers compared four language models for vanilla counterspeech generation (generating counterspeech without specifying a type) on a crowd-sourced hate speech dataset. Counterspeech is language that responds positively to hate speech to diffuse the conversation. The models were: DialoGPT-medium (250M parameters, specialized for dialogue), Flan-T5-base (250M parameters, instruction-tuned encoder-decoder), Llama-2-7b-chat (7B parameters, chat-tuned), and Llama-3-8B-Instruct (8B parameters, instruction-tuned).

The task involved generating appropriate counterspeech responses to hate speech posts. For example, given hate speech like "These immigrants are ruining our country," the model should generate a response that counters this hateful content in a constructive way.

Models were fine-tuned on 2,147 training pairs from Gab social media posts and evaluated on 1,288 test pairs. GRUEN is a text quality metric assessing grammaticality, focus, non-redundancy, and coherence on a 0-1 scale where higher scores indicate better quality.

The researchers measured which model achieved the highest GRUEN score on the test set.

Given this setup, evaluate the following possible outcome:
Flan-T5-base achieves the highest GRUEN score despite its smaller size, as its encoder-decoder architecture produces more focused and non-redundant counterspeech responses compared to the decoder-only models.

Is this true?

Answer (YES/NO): YES